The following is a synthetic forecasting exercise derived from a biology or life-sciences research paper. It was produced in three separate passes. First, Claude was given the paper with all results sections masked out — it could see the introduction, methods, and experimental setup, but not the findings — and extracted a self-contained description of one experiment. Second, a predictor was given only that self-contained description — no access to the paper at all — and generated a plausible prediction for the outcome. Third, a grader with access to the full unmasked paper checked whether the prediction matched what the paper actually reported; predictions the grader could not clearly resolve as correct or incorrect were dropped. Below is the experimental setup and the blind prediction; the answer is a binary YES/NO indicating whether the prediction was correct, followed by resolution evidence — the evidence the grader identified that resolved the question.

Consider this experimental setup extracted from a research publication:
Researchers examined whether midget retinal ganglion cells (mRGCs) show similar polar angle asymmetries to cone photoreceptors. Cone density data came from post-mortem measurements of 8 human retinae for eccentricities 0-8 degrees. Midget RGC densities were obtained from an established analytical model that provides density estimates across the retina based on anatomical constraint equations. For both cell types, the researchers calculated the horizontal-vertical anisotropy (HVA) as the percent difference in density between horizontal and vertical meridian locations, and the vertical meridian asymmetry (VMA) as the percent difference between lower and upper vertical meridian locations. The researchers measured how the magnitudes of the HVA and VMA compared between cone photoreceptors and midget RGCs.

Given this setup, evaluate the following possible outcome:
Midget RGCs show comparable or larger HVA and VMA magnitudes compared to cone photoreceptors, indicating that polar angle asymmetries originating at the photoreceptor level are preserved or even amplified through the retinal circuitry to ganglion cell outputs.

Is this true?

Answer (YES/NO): NO